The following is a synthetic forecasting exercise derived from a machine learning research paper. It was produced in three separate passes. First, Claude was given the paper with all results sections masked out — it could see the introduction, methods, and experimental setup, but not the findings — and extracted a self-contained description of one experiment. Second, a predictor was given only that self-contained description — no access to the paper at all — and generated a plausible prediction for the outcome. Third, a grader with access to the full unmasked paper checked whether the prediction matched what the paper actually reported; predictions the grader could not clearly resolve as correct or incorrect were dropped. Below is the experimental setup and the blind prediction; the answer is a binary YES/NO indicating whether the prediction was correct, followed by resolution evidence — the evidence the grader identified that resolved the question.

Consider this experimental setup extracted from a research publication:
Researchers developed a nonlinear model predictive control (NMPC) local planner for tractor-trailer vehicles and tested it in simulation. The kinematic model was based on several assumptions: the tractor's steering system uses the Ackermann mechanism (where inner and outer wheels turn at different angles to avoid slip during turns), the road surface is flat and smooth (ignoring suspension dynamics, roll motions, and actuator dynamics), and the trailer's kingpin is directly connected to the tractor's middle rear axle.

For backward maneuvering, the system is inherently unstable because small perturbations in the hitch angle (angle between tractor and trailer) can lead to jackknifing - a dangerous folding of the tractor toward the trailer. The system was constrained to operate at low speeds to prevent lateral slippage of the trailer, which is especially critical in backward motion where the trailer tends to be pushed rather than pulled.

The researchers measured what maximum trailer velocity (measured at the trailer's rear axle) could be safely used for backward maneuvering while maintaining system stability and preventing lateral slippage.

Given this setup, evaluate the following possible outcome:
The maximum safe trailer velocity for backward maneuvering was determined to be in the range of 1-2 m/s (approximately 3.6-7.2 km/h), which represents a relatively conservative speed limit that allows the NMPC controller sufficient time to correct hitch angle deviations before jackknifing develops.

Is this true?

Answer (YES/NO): NO